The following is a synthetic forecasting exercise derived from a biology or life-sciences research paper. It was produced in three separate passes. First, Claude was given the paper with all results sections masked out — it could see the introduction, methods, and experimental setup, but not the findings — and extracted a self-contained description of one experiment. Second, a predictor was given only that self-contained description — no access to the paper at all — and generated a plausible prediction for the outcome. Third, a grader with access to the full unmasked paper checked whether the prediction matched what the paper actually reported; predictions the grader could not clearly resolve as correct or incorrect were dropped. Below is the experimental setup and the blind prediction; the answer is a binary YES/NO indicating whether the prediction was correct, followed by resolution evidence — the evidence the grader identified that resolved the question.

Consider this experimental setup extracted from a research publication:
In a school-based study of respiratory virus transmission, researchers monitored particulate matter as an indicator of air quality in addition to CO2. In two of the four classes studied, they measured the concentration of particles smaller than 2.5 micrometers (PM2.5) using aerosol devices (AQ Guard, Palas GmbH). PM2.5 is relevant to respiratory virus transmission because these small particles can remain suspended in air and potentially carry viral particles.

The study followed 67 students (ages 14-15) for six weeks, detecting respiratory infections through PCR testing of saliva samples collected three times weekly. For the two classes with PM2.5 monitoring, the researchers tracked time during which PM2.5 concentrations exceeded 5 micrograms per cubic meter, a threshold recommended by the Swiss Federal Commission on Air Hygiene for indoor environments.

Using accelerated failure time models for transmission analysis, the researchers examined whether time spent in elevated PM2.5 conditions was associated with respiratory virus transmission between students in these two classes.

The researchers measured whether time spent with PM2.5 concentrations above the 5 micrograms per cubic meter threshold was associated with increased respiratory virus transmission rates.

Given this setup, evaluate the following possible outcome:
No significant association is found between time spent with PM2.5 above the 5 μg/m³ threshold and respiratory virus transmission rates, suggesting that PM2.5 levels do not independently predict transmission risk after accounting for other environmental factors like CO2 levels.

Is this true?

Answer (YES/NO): NO